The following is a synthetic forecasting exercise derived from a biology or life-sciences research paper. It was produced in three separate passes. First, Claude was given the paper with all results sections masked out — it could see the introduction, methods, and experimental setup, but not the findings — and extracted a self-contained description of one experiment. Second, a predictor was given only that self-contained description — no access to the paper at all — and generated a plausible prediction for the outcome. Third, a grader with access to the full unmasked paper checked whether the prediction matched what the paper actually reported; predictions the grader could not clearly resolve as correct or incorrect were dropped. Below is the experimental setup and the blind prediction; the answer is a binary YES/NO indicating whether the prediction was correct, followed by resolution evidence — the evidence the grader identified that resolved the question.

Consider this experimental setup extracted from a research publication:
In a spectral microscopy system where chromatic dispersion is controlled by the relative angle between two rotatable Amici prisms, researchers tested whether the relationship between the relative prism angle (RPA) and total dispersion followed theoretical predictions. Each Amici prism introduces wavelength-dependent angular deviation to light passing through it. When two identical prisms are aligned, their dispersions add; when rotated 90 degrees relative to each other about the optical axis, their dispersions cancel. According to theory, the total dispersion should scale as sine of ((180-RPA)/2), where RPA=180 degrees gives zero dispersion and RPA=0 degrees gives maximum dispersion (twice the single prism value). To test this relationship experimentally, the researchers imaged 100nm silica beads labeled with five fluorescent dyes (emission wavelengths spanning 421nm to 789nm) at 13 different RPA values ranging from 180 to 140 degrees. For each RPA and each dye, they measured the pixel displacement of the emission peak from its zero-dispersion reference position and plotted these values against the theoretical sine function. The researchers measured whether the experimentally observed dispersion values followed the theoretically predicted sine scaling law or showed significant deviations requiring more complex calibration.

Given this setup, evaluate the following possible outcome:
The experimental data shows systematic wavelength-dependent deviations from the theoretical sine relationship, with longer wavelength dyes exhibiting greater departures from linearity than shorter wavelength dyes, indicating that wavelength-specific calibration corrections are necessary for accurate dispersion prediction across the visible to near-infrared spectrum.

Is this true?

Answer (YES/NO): NO